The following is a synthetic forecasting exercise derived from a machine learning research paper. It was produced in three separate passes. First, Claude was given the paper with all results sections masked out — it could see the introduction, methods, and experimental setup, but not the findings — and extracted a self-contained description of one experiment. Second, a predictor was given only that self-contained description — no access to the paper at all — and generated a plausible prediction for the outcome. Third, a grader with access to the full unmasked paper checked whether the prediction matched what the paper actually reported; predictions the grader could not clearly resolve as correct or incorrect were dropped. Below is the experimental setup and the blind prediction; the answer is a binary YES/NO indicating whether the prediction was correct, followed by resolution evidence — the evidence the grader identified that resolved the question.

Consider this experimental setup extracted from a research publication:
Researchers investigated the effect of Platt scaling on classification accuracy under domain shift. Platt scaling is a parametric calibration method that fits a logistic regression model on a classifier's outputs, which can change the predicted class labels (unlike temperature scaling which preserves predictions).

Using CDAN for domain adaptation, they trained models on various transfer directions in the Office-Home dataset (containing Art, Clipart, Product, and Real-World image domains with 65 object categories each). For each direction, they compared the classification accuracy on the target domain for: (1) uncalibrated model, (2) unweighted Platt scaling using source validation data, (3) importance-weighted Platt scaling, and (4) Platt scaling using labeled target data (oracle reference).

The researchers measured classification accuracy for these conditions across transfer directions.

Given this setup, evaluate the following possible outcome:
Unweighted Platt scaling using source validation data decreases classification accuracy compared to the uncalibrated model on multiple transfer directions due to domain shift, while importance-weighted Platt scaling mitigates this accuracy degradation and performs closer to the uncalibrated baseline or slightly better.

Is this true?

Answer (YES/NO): NO